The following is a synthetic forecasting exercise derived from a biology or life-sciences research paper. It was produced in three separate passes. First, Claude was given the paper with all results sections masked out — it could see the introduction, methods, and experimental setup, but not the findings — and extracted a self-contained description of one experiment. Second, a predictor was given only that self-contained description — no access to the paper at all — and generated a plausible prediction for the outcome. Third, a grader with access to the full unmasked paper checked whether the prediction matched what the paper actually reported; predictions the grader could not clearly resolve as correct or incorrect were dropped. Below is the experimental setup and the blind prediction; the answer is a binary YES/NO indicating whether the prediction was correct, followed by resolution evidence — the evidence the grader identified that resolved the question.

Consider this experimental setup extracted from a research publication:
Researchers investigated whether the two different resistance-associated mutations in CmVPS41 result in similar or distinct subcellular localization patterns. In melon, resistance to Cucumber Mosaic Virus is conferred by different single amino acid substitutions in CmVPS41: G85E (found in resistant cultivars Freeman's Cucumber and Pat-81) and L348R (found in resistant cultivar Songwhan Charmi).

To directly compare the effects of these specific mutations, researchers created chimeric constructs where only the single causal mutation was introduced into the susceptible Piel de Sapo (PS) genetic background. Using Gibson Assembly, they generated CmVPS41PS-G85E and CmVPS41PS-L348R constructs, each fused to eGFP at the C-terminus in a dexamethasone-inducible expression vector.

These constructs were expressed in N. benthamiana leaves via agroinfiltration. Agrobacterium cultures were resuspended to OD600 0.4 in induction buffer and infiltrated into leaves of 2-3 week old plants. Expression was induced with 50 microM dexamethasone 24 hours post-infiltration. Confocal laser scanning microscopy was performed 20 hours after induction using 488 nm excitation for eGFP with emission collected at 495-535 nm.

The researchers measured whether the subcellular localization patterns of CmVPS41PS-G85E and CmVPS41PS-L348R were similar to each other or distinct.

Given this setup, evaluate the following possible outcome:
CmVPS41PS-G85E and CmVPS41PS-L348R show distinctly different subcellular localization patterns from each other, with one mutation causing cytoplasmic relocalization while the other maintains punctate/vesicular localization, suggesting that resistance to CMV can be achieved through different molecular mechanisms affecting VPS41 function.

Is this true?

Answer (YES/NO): NO